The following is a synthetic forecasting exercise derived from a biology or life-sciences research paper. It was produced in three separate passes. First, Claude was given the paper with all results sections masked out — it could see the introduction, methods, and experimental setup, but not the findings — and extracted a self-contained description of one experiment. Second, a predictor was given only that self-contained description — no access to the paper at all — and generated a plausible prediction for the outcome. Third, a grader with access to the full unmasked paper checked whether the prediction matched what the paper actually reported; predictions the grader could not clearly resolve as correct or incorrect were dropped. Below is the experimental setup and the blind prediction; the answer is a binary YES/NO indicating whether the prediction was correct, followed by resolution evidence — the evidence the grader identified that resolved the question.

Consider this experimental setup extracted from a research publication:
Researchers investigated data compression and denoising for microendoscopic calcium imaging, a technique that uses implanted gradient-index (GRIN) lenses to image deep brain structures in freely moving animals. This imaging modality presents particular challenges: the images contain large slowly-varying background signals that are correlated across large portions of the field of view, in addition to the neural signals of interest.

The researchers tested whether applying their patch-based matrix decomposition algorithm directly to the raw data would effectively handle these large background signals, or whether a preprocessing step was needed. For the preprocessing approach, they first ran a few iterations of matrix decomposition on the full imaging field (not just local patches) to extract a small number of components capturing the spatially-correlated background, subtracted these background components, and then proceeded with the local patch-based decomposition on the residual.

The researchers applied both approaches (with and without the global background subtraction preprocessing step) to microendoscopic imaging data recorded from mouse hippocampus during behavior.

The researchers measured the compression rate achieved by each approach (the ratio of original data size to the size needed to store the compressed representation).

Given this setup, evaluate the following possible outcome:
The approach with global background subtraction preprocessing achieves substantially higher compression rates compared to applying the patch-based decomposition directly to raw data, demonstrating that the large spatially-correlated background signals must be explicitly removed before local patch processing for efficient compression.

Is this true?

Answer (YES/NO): YES